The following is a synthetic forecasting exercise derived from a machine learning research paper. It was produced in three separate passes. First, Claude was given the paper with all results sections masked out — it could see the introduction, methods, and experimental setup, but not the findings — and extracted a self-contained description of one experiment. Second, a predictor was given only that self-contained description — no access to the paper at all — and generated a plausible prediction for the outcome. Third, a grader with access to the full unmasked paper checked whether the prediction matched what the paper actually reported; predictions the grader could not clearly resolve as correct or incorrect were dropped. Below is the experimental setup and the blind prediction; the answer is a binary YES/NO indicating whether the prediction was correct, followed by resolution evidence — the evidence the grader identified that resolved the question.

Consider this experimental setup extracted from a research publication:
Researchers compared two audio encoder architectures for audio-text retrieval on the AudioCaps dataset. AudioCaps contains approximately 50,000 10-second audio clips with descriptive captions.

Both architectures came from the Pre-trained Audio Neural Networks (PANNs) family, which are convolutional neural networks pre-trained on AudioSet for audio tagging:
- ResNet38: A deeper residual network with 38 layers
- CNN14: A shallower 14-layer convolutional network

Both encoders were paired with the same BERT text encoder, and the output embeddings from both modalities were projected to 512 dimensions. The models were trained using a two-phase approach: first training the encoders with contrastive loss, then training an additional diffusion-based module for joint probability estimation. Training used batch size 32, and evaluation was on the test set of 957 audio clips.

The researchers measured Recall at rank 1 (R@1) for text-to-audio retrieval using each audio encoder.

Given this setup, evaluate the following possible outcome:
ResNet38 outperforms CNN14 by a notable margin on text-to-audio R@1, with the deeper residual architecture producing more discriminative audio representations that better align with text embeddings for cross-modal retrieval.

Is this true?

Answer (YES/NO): YES